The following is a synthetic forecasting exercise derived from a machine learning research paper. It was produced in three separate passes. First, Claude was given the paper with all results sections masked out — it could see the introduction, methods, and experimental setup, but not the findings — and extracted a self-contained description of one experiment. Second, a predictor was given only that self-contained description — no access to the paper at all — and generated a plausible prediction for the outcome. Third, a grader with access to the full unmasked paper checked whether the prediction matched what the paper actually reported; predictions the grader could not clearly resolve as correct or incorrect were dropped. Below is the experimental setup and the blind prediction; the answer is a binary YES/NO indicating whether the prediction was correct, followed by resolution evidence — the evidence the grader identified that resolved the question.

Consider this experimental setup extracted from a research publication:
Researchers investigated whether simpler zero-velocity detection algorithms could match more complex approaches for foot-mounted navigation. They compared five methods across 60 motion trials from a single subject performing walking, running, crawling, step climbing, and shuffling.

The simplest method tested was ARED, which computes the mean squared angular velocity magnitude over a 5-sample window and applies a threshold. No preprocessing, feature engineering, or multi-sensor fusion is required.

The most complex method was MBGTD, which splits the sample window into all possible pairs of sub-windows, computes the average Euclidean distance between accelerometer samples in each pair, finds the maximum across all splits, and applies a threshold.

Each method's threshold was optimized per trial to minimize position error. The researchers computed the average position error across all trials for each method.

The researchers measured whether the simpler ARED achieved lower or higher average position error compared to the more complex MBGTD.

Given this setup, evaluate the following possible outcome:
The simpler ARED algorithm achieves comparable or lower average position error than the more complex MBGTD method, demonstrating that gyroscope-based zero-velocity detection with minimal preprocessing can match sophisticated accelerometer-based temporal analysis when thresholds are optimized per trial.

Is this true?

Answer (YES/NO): YES